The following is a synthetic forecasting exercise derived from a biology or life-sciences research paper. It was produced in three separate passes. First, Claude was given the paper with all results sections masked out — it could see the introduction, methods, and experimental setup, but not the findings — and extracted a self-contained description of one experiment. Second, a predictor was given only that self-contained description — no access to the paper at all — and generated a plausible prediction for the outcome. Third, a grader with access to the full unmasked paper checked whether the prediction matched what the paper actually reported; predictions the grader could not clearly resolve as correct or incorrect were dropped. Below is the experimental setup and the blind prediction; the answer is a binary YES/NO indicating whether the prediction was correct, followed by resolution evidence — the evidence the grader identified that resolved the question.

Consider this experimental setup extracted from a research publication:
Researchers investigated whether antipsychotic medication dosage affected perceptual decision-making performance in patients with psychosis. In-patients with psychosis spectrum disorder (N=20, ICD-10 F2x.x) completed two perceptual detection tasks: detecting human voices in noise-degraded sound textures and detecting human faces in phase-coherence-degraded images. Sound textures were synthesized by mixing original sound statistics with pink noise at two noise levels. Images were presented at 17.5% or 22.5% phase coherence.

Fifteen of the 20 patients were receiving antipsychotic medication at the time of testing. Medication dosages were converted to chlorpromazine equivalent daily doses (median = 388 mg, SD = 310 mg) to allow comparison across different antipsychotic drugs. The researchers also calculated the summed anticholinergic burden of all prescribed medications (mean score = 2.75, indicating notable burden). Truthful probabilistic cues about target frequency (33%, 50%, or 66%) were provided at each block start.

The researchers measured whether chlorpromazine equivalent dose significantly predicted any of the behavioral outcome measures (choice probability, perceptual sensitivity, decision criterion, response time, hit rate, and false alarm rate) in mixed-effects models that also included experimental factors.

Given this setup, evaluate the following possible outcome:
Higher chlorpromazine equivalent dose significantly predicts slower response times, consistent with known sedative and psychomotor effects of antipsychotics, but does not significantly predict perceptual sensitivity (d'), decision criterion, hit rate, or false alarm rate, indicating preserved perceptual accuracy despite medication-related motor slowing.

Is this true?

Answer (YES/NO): NO